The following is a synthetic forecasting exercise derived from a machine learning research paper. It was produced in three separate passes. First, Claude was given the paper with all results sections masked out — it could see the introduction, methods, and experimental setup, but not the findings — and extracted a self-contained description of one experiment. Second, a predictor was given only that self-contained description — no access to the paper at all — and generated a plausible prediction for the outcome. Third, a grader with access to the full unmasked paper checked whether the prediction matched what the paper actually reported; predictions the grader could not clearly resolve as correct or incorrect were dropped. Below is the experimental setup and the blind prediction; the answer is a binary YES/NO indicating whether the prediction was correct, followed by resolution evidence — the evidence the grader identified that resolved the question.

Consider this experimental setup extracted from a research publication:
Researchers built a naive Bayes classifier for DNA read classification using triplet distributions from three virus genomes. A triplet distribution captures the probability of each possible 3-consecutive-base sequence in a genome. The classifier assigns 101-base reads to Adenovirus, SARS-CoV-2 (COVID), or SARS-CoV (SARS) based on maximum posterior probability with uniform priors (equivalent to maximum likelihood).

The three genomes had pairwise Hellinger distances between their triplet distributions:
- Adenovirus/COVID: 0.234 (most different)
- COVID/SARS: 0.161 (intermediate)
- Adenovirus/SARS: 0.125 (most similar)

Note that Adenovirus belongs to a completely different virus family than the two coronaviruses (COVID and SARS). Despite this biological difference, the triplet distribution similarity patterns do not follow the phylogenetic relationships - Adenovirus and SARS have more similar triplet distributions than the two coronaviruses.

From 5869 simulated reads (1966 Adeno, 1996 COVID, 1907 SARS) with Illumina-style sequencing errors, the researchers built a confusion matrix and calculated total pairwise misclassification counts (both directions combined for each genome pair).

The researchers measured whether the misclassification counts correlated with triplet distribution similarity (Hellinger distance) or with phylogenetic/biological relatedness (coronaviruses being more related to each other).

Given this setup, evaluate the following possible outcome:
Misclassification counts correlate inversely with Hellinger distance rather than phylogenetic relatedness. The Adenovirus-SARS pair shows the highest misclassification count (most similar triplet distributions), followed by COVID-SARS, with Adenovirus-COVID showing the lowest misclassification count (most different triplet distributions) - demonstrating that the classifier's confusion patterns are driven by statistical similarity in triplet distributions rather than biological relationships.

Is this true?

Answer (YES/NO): YES